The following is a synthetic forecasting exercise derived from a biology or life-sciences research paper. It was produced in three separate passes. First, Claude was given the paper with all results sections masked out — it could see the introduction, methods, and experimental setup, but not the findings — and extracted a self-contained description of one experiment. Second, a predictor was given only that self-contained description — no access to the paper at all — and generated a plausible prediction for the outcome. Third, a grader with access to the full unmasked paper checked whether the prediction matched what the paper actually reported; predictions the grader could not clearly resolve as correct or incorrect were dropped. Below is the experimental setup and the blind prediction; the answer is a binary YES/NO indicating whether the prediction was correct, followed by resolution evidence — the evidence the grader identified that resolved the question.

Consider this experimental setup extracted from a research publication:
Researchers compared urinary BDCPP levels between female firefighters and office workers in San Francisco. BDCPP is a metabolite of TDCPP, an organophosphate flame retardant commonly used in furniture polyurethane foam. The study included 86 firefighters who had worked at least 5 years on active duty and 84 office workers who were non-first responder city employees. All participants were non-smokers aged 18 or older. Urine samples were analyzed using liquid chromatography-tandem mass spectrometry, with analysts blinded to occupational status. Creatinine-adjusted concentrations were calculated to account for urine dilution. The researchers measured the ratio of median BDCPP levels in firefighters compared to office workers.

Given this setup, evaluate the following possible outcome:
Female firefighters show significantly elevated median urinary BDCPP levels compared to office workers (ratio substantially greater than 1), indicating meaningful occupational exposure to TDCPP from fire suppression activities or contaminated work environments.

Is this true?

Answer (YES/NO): YES